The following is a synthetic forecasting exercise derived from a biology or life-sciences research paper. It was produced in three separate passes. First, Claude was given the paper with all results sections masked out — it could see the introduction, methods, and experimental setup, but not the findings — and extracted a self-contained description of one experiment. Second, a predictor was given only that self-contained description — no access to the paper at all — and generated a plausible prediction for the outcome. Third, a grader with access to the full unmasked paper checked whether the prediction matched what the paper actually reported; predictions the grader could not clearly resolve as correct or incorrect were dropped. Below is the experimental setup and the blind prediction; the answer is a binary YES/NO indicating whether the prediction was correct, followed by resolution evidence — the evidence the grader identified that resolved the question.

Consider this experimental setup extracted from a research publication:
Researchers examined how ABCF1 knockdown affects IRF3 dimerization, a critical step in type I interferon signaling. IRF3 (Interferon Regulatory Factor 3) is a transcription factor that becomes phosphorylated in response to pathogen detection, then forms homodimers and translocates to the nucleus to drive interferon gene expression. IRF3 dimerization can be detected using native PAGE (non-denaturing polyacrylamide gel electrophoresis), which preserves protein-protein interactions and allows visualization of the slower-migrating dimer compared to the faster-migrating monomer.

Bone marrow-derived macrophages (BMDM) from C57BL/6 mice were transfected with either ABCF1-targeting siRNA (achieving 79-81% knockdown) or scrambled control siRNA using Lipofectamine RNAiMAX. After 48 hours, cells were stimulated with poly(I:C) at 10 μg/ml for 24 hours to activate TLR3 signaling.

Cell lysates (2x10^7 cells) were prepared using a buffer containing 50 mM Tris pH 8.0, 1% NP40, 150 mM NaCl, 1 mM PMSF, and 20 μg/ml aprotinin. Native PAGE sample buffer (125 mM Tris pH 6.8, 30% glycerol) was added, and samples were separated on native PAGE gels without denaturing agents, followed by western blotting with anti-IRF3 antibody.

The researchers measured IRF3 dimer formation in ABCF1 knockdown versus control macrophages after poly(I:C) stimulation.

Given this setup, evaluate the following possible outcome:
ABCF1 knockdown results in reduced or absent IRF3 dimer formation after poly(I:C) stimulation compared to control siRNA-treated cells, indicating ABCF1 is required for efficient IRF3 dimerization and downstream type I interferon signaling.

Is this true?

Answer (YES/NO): YES